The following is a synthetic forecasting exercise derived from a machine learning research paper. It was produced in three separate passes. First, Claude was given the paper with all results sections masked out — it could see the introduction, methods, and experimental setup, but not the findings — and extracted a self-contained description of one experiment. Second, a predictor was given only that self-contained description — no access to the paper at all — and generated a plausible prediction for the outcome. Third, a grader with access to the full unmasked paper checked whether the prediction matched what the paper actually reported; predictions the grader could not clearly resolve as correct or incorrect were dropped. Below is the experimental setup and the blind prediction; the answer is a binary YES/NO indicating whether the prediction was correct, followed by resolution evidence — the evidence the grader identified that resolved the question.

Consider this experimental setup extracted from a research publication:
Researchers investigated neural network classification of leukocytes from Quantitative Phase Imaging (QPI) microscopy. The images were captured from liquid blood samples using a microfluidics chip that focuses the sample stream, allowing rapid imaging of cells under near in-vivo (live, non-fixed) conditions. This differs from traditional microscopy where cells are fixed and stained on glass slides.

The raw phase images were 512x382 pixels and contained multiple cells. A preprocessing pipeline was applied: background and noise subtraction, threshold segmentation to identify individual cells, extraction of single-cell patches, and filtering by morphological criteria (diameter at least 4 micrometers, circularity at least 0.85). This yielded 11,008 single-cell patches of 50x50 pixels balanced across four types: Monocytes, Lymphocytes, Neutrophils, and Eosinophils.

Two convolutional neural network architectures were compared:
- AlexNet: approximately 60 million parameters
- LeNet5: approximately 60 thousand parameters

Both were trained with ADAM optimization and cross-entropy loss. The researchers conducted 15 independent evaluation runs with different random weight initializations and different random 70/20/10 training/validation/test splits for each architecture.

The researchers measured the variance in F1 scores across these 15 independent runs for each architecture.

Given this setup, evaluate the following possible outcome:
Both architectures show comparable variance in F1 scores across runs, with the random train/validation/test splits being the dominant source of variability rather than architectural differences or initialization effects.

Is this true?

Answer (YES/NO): NO